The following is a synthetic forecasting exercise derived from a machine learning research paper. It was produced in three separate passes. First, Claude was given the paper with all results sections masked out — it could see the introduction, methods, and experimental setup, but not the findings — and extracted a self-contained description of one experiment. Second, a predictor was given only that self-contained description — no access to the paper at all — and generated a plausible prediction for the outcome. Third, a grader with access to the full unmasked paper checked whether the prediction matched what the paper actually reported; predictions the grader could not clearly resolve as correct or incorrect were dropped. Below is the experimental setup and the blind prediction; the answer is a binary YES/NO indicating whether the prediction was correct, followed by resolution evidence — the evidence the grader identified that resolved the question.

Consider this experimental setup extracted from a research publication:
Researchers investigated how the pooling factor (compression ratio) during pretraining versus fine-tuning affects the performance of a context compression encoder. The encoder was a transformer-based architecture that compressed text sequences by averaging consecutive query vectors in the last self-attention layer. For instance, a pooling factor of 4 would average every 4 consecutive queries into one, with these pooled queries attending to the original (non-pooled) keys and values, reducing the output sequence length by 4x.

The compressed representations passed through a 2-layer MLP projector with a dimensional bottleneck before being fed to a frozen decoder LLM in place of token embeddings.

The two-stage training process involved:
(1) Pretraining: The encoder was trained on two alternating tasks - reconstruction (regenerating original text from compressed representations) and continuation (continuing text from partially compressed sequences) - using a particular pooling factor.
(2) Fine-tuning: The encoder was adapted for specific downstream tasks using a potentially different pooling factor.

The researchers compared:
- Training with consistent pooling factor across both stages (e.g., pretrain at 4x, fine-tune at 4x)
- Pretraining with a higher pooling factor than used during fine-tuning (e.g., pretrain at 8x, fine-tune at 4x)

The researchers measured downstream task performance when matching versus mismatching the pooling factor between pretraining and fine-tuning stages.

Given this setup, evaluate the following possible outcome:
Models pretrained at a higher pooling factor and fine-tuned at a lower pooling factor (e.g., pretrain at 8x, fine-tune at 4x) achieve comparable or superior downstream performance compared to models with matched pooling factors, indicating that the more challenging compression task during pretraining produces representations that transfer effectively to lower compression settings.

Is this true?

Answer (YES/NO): YES